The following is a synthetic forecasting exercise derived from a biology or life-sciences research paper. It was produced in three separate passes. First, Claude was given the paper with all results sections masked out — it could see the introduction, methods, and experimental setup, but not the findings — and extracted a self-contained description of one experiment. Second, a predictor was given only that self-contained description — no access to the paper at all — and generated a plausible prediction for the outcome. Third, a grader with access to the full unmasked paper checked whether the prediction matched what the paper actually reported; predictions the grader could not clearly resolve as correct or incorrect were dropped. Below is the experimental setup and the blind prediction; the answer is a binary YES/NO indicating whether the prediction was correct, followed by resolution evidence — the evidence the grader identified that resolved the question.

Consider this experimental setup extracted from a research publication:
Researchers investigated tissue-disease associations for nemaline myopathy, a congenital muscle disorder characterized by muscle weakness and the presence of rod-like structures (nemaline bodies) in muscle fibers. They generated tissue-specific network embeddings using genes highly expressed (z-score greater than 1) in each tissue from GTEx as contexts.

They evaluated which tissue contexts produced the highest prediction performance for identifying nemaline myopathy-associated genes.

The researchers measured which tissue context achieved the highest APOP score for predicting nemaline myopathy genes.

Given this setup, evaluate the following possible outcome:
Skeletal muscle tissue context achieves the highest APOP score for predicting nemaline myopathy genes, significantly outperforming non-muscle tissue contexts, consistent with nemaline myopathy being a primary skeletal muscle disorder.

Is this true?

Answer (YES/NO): NO